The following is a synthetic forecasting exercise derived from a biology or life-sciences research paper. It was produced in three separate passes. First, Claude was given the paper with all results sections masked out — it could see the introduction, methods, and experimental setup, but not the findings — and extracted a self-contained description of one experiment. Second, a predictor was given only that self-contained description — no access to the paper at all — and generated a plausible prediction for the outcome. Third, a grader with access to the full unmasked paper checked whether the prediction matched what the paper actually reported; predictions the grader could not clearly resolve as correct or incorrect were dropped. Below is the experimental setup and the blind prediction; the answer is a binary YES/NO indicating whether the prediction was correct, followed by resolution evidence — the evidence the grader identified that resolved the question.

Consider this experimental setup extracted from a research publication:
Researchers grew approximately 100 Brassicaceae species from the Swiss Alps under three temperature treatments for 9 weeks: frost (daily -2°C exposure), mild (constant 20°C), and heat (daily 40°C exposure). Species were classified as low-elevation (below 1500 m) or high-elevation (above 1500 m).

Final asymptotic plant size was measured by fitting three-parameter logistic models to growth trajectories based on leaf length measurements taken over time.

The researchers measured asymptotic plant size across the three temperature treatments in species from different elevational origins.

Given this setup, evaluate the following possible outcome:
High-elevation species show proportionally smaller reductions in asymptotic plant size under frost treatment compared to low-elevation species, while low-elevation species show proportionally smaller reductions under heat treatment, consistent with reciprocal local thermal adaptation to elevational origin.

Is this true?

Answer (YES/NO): NO